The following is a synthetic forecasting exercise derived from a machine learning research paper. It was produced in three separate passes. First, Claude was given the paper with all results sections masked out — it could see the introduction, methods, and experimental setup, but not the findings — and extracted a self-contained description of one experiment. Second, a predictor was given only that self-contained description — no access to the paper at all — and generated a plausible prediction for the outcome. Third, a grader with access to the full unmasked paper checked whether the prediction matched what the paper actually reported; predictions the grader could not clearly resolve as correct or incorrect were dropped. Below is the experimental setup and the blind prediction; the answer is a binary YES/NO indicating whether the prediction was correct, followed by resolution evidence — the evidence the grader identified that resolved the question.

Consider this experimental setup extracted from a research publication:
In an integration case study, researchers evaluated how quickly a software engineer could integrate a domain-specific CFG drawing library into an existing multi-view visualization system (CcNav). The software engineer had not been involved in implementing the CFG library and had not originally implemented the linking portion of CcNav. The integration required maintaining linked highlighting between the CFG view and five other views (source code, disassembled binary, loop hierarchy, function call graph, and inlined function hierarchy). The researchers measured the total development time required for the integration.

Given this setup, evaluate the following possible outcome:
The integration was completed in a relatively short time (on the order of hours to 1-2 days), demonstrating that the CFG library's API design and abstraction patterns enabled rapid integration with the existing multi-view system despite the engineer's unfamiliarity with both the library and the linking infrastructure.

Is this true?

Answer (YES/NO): NO